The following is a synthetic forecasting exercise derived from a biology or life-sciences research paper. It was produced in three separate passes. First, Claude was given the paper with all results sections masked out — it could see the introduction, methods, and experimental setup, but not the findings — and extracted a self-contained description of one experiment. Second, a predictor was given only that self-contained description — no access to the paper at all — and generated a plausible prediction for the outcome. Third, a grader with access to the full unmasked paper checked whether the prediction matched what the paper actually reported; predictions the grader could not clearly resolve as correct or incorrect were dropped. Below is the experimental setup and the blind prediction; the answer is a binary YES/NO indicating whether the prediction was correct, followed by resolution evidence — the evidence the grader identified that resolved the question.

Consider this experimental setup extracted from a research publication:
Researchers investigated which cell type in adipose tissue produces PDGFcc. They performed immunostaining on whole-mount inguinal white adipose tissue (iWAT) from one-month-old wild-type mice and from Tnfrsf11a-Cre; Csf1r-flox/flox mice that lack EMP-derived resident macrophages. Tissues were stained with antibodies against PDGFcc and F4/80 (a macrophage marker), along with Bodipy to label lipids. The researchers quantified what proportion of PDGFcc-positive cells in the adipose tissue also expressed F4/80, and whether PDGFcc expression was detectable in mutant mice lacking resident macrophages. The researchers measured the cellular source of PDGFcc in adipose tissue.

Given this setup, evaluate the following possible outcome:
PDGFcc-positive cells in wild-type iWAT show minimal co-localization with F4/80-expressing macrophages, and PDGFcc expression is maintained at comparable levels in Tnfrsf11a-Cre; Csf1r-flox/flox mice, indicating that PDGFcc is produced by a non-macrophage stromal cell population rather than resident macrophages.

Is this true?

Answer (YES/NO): NO